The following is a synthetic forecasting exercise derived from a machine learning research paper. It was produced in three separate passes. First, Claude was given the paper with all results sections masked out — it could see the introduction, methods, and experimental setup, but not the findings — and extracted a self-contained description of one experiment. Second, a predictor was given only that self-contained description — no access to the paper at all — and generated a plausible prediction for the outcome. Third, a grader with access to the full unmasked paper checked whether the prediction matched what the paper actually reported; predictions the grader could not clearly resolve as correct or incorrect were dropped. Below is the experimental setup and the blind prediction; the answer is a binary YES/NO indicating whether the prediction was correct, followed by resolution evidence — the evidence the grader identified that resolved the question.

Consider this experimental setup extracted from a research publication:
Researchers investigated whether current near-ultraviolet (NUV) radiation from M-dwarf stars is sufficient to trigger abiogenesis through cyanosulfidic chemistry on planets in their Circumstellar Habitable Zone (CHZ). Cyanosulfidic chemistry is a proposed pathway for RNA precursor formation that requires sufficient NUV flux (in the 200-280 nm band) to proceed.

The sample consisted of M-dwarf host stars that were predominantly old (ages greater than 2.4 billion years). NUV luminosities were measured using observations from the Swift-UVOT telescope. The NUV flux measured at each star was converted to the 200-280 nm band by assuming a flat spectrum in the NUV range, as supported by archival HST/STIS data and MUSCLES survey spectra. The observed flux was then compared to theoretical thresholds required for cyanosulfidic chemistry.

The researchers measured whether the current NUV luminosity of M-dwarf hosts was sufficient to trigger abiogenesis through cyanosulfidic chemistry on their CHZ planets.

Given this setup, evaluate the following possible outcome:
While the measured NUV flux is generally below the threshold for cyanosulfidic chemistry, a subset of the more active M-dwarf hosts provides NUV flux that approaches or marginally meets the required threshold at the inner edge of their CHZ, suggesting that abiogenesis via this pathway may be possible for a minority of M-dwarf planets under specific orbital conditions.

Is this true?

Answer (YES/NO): NO